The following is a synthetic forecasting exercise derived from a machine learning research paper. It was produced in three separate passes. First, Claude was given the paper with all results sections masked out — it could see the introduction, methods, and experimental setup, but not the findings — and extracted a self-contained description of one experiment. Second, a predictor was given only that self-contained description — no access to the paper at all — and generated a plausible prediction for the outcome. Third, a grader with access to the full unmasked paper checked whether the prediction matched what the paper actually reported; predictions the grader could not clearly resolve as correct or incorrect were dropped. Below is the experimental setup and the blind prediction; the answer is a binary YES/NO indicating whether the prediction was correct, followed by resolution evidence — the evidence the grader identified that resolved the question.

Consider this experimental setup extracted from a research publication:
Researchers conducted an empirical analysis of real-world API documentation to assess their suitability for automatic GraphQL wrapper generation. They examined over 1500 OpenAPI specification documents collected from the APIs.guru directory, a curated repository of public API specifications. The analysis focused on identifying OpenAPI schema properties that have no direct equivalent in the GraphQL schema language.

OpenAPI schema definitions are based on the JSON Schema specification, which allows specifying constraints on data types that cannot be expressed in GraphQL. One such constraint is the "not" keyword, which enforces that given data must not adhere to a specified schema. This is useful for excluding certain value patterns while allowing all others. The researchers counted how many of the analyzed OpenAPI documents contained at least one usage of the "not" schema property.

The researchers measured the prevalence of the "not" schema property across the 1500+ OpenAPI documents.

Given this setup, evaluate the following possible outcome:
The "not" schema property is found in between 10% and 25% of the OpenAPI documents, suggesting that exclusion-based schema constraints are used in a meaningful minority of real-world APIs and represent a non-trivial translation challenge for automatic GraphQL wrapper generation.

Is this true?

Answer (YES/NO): NO